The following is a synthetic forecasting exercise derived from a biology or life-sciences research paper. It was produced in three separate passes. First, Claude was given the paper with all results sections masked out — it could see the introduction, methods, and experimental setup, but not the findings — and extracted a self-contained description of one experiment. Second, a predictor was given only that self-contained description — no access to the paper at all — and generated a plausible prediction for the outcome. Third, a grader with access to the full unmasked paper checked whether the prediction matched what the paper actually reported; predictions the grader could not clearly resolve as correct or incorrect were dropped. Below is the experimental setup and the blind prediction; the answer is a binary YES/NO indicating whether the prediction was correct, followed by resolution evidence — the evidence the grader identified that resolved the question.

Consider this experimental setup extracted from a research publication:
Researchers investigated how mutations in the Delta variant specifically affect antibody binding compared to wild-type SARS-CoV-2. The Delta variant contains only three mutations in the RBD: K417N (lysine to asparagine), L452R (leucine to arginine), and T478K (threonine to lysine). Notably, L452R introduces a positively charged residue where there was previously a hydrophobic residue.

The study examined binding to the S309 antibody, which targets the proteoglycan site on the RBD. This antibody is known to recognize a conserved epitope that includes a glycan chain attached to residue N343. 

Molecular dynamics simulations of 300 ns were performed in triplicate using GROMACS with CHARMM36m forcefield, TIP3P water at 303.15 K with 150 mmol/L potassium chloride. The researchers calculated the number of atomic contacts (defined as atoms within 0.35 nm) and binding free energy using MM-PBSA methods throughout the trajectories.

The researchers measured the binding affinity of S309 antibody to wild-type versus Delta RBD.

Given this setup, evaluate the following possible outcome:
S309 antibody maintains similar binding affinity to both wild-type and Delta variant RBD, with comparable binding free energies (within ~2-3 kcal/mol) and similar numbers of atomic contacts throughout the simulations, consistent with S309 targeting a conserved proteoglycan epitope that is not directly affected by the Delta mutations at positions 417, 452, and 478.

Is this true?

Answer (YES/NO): NO